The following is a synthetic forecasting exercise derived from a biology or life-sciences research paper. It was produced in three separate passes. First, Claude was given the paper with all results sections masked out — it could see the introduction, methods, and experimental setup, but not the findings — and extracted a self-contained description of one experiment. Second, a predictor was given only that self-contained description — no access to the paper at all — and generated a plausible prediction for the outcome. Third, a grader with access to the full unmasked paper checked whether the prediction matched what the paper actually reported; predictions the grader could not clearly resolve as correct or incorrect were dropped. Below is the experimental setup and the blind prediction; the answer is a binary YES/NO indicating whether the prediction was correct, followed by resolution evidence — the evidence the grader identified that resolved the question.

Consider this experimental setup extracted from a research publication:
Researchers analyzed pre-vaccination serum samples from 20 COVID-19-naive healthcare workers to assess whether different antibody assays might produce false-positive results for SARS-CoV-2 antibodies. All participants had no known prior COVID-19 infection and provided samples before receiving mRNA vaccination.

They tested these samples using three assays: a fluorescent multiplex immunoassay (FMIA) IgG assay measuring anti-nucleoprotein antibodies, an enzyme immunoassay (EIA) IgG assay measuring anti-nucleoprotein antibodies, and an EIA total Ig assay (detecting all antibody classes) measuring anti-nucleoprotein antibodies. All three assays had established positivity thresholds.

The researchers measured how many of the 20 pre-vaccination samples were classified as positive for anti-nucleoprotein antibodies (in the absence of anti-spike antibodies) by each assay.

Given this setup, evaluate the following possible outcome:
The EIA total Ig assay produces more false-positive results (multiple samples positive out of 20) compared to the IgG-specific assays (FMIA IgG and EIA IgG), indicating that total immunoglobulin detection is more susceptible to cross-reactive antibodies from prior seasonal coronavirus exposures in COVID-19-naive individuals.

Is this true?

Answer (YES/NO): YES